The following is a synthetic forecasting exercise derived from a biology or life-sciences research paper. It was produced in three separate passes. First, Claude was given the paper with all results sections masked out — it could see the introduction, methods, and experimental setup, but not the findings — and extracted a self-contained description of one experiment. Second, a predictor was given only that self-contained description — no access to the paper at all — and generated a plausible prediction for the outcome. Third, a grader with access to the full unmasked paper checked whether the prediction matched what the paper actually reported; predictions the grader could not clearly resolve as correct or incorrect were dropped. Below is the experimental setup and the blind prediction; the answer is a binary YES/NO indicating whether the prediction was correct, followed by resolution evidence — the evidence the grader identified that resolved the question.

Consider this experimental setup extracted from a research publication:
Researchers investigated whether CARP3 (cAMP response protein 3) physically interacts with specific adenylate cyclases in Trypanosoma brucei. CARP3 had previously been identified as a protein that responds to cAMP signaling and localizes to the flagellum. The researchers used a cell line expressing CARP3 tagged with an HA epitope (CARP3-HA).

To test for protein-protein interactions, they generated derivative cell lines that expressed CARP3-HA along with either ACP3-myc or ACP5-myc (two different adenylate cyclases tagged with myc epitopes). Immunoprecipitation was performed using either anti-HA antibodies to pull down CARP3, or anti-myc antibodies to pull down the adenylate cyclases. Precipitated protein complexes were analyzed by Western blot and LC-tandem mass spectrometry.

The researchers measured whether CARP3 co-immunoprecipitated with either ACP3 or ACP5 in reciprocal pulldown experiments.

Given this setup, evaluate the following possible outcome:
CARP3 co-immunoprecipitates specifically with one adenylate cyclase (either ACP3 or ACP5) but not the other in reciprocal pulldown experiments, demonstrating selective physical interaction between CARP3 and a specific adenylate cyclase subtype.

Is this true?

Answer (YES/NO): NO